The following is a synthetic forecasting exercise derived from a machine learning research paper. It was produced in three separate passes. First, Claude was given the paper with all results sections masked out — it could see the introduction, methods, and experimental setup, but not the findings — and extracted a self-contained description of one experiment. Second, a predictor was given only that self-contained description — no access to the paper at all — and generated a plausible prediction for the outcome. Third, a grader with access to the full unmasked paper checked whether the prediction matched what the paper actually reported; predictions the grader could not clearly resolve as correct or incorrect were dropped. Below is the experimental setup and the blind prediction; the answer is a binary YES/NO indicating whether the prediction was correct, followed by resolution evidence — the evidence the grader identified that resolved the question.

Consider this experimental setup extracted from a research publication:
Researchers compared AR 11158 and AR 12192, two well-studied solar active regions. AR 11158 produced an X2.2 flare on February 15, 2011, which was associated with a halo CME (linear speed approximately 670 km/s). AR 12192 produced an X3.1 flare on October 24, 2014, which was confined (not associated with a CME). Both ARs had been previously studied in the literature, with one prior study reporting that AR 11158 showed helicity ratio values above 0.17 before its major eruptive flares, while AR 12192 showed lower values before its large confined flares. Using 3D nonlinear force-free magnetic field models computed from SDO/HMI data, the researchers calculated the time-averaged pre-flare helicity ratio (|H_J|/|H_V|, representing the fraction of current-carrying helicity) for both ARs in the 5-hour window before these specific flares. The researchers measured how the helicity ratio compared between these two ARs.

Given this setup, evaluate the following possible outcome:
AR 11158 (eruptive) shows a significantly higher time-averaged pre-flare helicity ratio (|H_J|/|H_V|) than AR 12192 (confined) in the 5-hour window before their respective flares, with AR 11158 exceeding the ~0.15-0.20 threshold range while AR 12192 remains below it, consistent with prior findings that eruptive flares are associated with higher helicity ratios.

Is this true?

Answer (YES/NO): YES